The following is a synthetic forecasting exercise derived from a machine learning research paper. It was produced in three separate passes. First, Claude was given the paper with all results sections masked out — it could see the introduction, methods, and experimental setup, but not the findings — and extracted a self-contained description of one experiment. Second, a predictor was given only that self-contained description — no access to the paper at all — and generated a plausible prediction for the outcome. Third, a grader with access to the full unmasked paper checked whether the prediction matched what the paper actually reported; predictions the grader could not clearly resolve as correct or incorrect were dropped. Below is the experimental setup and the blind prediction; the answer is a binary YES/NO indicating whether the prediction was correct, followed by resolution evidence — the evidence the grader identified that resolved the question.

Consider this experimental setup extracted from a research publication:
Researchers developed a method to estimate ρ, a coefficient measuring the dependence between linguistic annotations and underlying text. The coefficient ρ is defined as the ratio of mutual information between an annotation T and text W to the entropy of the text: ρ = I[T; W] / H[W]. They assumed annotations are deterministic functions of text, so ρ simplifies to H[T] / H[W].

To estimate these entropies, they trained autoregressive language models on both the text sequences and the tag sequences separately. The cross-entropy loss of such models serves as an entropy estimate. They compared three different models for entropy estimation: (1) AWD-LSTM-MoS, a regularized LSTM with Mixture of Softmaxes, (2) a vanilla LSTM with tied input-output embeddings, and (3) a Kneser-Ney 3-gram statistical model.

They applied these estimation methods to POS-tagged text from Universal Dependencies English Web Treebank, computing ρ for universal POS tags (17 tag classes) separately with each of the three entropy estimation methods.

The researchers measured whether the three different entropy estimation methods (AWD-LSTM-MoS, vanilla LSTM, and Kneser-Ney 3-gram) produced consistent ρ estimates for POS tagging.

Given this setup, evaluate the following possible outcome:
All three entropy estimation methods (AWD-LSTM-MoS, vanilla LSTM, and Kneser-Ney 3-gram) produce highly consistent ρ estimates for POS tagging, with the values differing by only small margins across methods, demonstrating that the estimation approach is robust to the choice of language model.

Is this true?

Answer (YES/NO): NO